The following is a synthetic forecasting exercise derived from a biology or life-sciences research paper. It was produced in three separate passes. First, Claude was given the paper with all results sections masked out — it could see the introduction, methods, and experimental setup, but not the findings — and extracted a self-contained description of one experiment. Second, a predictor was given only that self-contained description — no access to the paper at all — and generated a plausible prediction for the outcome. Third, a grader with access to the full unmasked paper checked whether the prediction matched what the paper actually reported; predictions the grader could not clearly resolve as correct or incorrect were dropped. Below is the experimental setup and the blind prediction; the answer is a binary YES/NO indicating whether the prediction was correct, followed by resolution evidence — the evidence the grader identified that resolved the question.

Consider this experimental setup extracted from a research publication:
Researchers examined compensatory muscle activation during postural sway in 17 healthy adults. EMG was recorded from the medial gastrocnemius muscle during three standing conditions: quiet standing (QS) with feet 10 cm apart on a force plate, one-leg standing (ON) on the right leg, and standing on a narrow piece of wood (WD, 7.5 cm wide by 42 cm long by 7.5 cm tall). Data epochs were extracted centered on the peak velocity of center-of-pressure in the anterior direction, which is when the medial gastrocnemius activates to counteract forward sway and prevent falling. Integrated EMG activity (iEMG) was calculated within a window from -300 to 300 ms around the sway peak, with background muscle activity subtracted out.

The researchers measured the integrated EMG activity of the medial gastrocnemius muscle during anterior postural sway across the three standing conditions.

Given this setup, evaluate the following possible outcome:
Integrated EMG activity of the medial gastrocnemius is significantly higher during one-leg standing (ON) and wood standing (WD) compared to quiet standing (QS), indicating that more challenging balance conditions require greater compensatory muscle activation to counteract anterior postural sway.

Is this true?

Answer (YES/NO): YES